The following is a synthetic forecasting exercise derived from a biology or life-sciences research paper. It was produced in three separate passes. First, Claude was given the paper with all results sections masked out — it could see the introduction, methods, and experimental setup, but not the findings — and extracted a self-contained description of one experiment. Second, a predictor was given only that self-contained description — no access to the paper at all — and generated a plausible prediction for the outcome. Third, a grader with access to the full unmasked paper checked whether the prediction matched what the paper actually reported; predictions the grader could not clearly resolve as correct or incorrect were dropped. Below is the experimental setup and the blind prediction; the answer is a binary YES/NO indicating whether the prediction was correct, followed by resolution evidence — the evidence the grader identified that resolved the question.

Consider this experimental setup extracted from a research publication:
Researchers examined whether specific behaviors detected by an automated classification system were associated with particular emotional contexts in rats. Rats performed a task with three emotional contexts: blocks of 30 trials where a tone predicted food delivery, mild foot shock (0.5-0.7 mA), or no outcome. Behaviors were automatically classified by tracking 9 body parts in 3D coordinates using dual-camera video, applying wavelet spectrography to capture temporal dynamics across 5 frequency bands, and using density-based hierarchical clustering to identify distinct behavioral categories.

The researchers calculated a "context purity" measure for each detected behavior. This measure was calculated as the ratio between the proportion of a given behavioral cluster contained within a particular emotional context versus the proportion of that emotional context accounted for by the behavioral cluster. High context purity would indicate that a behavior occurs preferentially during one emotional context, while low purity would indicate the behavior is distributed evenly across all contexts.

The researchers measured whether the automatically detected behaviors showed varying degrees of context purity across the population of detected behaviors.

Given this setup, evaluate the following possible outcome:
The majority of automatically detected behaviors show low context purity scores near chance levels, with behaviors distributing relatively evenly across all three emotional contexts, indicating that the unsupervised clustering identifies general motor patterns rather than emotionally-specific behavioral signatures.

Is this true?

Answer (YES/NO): NO